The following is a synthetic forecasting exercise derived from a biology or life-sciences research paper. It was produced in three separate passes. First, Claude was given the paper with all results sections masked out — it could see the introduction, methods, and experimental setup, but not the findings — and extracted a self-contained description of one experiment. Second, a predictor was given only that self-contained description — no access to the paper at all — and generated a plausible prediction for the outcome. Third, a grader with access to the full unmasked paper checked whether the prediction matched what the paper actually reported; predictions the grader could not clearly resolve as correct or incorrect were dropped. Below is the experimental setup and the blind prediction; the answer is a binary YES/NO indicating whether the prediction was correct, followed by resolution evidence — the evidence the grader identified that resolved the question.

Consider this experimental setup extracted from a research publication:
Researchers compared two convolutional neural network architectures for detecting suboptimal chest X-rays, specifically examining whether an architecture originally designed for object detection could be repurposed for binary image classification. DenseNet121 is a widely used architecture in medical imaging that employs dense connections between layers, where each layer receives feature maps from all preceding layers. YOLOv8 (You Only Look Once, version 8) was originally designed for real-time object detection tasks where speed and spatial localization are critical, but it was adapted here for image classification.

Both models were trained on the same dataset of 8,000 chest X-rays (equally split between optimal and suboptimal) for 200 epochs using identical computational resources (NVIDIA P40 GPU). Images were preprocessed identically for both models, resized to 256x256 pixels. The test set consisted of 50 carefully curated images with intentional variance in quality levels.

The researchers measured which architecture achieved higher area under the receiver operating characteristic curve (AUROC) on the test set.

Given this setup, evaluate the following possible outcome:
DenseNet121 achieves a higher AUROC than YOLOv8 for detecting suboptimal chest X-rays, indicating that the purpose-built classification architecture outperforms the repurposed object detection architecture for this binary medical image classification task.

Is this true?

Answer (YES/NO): YES